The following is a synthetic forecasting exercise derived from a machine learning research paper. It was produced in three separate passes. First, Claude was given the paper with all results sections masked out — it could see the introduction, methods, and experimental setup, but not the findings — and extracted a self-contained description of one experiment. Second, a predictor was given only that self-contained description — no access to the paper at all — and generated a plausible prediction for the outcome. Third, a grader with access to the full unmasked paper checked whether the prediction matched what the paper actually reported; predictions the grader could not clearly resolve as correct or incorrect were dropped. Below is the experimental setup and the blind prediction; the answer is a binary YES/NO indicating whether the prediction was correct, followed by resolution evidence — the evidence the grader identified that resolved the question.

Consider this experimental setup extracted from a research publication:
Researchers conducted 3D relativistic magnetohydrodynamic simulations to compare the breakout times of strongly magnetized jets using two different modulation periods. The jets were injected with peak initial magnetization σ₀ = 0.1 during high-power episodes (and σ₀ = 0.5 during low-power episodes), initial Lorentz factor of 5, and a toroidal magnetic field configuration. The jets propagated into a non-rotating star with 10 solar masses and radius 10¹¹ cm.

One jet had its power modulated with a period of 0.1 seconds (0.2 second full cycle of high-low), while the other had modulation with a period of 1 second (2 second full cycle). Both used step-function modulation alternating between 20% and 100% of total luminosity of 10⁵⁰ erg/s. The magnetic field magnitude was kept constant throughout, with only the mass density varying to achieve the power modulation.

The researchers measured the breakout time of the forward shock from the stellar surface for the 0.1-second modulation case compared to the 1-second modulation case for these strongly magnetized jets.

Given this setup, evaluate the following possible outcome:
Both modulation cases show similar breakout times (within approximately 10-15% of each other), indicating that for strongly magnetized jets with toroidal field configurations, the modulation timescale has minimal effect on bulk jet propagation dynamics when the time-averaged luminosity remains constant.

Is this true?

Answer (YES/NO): YES